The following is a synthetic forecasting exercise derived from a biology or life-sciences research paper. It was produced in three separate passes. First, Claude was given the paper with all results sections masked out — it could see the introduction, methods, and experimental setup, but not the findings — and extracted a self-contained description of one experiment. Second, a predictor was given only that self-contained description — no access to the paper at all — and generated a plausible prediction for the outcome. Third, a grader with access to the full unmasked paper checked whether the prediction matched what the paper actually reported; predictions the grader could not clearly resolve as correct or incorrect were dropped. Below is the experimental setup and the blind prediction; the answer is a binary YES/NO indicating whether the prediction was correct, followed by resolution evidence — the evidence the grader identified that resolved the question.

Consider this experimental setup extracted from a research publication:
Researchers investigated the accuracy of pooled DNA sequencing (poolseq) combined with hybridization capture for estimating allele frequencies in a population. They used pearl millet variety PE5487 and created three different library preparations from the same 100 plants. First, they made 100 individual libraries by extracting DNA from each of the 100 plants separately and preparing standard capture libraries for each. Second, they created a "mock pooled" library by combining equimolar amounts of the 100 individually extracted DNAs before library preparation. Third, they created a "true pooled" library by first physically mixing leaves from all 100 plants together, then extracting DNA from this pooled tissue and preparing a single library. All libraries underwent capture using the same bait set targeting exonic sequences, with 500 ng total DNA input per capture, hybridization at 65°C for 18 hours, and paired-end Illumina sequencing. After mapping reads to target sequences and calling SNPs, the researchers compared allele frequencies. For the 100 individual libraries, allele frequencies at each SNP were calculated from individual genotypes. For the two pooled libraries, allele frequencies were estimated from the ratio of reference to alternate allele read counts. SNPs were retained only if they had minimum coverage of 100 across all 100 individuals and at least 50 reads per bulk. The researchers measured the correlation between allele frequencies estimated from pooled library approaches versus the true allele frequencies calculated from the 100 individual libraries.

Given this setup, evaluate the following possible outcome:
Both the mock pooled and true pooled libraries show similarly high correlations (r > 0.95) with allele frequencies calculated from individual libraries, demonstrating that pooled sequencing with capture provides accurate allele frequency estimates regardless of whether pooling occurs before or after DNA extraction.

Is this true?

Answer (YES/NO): YES